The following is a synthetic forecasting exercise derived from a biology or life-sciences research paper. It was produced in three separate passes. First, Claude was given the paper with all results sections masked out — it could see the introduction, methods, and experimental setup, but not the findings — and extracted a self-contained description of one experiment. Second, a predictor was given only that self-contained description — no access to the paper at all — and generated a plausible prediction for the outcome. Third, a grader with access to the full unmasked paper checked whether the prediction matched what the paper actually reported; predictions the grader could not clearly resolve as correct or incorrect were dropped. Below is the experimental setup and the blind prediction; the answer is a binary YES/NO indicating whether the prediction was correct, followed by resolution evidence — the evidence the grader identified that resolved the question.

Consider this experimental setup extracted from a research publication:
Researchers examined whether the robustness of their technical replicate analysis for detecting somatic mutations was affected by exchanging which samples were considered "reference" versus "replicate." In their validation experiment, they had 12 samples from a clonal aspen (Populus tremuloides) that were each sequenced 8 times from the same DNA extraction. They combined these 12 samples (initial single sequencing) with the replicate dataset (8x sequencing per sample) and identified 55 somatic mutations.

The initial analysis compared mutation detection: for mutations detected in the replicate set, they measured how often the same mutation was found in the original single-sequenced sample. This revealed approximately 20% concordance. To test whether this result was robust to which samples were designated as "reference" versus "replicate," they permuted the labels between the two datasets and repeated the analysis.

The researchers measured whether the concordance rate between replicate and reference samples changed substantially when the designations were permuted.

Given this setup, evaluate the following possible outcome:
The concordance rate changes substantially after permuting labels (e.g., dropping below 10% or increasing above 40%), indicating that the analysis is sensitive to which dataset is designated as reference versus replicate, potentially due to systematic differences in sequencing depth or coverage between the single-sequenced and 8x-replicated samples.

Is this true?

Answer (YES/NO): NO